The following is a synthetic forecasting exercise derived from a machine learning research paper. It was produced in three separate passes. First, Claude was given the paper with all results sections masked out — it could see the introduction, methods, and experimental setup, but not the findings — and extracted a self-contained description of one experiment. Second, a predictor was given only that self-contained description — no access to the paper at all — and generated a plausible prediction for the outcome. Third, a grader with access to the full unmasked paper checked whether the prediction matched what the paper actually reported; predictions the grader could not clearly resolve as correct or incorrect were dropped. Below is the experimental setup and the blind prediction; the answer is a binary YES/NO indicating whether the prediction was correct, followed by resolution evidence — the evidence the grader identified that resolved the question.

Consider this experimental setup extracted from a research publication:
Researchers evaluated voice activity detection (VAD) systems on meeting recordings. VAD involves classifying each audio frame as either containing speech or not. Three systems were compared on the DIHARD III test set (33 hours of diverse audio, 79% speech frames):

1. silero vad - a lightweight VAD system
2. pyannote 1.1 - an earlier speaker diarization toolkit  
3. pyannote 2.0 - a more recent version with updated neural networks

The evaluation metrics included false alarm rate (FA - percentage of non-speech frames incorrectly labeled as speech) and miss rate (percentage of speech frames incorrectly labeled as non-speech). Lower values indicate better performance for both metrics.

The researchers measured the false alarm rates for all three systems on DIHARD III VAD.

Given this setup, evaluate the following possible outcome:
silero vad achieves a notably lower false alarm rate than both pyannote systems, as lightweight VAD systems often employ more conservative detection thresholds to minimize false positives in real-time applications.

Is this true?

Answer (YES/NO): NO